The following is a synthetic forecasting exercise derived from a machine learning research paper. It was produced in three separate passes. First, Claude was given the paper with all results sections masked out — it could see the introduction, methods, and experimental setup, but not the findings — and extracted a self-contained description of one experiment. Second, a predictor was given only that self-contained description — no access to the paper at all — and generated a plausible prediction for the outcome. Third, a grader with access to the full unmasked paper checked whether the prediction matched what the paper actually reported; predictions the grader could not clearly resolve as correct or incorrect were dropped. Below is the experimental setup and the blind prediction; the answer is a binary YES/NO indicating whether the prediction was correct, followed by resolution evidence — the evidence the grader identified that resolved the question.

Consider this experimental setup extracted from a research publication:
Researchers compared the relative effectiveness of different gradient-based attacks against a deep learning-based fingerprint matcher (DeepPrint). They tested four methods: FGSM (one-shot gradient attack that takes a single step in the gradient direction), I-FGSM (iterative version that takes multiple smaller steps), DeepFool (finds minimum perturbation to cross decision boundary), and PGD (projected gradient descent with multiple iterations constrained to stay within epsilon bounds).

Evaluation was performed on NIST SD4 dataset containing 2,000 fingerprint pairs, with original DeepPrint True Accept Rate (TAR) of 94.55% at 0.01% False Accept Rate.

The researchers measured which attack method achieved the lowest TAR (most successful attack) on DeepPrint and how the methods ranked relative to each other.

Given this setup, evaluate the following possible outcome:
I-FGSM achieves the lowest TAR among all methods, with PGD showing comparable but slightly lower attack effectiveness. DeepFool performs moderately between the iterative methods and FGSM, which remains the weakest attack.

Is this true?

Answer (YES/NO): NO